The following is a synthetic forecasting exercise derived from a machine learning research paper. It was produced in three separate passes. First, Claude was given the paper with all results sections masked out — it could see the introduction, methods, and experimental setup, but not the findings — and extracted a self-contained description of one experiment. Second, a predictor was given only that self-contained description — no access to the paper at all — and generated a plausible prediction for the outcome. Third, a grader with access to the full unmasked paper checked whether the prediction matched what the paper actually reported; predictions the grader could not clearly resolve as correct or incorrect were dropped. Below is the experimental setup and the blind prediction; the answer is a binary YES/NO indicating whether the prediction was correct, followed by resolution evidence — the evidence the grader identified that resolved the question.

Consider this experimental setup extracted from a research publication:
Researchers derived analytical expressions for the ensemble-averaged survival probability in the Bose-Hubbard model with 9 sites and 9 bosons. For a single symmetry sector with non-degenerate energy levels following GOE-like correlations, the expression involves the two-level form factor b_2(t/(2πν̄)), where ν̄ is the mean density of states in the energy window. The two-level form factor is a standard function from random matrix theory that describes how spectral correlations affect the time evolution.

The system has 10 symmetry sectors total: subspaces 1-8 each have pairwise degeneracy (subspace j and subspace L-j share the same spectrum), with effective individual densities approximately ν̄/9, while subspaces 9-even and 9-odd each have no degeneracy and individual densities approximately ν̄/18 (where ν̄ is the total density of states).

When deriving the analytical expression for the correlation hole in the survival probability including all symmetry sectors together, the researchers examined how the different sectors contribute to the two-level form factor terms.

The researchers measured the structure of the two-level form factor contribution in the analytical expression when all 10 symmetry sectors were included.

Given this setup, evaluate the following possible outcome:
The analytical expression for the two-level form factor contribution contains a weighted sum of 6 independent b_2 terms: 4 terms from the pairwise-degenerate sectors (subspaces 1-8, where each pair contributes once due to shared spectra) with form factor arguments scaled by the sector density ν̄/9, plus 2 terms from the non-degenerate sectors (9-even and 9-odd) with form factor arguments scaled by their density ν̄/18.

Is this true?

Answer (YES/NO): NO